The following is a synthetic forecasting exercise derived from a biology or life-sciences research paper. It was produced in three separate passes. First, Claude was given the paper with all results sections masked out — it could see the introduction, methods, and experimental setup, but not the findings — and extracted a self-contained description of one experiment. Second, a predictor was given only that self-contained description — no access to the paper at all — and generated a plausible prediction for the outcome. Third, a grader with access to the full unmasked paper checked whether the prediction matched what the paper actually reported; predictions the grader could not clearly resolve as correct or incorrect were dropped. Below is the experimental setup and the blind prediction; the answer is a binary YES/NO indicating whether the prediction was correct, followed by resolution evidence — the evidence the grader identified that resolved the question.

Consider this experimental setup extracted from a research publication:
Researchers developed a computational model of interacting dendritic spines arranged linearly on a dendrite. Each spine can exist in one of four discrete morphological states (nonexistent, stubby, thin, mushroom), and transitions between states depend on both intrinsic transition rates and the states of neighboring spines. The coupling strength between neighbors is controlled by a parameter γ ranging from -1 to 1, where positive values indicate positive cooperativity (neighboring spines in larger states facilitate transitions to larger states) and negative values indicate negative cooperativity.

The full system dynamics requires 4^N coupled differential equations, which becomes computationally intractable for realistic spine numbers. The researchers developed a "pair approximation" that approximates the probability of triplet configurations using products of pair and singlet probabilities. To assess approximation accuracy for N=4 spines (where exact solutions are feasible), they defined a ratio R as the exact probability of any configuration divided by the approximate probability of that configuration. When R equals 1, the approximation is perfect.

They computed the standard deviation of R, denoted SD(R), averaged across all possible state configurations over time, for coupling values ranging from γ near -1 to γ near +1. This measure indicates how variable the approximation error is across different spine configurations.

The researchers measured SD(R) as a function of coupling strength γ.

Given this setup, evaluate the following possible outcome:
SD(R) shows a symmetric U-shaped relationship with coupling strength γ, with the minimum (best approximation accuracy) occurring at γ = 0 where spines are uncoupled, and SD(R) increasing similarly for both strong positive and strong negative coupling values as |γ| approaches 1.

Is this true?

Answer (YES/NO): NO